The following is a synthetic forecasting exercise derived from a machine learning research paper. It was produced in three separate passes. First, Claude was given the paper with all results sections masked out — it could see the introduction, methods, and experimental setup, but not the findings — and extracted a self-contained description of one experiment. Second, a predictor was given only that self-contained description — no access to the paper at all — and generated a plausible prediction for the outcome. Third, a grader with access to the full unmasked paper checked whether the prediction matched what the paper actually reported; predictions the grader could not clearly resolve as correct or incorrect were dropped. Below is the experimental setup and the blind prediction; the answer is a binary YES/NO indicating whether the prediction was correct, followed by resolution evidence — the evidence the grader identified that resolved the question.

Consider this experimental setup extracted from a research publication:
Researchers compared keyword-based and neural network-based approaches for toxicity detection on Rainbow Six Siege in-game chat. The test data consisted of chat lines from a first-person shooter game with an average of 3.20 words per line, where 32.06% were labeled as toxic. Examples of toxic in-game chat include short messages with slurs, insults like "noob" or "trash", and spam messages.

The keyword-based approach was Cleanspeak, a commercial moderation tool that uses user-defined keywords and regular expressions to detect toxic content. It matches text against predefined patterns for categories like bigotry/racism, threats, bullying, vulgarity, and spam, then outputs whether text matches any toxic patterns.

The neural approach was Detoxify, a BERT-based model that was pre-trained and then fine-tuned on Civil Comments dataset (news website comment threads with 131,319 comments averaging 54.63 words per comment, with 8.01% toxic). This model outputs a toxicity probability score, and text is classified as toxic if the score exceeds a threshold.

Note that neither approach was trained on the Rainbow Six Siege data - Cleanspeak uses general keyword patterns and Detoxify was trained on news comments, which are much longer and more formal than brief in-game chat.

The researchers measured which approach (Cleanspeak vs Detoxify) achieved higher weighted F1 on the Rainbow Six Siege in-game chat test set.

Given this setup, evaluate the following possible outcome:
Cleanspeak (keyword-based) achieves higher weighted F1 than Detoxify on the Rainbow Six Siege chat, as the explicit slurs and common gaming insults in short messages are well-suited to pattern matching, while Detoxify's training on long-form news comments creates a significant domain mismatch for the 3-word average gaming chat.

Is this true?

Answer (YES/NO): YES